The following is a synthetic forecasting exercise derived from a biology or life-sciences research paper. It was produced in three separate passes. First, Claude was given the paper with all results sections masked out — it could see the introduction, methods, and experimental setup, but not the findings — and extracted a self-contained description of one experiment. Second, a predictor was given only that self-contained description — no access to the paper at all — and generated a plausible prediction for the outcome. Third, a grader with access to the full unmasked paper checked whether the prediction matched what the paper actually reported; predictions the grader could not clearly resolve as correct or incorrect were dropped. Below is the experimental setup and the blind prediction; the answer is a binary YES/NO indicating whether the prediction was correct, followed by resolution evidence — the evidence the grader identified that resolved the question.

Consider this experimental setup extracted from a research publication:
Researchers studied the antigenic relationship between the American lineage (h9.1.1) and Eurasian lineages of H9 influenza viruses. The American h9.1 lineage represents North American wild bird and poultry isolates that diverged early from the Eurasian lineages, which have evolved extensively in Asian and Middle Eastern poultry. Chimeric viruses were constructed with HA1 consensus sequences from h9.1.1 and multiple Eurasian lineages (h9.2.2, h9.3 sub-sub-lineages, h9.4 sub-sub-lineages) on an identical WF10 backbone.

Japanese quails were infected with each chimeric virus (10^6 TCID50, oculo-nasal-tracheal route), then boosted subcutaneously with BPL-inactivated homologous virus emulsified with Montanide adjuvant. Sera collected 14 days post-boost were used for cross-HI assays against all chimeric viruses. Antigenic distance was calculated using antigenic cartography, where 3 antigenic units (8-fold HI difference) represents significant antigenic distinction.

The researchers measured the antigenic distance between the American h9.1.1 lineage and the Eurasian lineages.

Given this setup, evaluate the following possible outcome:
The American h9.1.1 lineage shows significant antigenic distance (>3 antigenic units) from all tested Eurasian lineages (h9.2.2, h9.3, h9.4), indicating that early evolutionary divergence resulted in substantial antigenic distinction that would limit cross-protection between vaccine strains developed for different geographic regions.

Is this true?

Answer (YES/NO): NO